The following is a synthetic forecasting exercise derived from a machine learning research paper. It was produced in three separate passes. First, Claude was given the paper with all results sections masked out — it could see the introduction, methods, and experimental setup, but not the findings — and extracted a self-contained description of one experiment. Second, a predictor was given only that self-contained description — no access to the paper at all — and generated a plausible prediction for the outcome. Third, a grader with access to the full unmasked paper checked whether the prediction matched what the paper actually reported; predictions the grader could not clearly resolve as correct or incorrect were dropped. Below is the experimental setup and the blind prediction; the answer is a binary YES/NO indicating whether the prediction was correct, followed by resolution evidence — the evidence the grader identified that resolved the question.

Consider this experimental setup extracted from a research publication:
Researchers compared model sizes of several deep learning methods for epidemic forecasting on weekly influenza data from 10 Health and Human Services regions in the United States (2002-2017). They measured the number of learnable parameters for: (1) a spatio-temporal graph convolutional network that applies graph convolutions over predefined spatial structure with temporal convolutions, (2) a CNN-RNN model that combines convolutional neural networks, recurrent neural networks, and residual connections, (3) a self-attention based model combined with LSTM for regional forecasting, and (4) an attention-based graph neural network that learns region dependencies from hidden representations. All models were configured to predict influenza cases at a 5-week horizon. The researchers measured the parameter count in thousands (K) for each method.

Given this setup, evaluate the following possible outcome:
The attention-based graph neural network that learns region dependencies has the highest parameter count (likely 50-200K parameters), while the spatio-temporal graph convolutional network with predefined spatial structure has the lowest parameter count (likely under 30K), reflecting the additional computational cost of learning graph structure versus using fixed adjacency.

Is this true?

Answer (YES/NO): NO